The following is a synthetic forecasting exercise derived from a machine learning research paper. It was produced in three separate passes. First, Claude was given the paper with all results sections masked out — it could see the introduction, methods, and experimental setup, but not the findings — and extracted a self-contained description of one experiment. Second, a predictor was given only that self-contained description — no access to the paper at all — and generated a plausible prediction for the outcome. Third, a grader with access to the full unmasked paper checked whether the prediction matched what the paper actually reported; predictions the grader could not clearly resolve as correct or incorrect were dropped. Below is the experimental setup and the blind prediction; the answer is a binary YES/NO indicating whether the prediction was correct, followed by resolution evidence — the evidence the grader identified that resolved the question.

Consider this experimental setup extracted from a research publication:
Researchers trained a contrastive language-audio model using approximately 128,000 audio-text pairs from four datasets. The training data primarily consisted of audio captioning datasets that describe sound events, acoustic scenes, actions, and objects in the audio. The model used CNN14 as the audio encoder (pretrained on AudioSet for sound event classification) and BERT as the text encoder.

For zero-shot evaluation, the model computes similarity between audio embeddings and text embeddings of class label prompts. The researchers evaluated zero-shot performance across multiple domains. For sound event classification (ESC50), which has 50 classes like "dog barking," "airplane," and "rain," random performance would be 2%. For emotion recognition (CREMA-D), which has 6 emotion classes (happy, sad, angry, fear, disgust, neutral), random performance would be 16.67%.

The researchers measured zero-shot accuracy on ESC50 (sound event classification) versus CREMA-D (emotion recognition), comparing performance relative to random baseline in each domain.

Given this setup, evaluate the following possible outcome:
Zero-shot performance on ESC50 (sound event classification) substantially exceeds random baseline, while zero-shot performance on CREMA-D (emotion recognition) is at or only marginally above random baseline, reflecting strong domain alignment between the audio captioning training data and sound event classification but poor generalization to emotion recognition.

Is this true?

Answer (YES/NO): YES